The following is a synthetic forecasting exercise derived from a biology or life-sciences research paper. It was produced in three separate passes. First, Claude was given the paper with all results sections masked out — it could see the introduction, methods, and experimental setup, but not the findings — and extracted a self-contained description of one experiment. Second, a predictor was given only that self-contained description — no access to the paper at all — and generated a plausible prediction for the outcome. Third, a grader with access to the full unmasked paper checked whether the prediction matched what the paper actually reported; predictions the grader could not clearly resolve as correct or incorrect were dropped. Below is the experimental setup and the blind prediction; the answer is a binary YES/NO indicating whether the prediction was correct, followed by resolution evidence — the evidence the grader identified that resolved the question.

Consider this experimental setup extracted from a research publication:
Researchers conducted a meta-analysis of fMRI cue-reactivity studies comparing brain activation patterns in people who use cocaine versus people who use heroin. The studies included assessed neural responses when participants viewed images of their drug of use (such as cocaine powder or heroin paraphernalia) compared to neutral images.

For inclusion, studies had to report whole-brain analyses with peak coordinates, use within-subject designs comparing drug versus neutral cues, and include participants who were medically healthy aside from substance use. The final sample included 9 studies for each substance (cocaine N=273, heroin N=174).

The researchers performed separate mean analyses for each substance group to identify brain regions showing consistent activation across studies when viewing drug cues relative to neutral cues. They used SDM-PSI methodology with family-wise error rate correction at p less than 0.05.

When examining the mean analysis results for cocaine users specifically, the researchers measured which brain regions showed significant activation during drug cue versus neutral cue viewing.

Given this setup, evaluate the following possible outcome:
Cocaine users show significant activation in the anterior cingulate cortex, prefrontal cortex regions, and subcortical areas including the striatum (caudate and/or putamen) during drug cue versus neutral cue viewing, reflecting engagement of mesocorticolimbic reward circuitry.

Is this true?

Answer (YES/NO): NO